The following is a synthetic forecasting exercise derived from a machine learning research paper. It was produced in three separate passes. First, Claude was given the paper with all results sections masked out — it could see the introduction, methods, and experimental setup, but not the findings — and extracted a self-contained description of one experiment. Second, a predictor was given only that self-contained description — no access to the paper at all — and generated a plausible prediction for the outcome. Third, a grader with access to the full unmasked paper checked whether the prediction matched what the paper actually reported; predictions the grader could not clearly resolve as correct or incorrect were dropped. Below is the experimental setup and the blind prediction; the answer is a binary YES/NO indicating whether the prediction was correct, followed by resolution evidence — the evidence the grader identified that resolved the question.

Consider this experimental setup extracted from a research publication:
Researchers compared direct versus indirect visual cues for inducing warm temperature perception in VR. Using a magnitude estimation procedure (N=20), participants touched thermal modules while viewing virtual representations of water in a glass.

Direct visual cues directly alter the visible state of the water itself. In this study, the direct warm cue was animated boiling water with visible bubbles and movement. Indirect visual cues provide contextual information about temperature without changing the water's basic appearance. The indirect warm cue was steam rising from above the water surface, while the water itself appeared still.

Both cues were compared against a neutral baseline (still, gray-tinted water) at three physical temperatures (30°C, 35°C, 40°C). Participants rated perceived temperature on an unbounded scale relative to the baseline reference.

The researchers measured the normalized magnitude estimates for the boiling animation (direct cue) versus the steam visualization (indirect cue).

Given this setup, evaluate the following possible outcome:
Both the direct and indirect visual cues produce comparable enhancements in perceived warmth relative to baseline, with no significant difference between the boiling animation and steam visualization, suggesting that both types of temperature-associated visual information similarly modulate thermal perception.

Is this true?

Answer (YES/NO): NO